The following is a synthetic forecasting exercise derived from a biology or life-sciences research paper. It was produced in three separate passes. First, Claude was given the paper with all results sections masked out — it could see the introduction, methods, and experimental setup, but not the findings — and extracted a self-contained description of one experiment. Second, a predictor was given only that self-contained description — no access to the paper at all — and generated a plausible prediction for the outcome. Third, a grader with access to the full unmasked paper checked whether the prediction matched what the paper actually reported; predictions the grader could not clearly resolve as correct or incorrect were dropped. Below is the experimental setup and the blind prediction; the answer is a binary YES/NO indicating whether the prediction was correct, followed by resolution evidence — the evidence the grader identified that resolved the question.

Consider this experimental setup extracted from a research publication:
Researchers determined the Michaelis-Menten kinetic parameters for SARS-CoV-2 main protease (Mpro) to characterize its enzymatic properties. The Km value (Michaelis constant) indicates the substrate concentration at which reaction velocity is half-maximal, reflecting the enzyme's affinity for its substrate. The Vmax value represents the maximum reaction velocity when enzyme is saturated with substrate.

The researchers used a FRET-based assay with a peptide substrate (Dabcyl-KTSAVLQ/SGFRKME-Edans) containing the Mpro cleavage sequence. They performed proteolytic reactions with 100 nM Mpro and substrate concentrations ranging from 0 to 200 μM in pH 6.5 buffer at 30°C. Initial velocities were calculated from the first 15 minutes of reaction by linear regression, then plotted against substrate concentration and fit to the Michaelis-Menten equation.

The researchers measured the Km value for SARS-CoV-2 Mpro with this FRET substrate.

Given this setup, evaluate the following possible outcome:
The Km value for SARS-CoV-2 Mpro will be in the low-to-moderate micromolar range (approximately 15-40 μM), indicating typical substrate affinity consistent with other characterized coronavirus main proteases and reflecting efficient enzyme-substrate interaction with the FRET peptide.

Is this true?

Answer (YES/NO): YES